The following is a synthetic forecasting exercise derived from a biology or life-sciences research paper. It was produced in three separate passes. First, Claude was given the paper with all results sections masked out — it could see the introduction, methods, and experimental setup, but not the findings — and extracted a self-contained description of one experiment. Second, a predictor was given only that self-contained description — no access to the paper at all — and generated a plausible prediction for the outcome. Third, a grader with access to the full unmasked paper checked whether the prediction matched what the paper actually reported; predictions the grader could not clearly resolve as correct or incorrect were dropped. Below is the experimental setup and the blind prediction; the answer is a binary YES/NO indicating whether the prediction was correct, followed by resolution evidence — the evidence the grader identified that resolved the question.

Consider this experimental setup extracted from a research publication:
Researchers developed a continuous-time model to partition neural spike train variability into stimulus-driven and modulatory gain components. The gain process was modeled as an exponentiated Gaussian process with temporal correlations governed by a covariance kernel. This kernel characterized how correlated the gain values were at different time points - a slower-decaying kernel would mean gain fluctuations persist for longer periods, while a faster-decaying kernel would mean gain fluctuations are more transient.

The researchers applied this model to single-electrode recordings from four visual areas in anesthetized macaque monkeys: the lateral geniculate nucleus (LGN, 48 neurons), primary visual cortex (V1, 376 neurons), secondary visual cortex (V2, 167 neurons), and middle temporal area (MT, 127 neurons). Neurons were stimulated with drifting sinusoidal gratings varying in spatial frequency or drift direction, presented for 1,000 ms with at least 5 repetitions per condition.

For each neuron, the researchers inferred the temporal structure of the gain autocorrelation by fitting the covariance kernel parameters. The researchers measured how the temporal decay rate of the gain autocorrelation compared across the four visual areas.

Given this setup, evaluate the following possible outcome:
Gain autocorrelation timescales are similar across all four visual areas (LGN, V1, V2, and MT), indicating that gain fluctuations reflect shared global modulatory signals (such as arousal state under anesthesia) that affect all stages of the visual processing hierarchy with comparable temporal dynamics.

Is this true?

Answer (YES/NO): NO